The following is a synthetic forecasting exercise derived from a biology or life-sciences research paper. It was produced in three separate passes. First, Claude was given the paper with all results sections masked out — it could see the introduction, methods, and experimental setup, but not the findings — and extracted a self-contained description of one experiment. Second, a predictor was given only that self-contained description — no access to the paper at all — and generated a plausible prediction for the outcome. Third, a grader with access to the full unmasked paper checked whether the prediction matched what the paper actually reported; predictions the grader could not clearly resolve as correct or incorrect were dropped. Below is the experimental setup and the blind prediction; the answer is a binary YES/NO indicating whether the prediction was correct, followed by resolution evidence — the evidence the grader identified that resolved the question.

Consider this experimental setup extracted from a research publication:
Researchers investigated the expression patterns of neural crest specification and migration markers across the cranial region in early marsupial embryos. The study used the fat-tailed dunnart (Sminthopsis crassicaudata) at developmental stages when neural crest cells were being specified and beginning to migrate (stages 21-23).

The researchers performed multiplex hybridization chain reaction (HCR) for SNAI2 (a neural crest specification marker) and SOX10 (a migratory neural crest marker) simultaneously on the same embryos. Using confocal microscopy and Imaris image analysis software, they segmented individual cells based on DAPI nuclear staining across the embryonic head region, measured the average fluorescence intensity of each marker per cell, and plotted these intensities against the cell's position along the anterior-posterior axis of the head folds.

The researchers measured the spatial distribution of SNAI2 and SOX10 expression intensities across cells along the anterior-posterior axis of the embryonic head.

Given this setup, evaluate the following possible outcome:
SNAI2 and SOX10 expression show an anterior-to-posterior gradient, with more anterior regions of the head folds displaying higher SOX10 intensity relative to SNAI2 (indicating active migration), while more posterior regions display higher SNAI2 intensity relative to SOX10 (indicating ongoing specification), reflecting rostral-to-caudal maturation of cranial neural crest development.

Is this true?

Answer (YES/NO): NO